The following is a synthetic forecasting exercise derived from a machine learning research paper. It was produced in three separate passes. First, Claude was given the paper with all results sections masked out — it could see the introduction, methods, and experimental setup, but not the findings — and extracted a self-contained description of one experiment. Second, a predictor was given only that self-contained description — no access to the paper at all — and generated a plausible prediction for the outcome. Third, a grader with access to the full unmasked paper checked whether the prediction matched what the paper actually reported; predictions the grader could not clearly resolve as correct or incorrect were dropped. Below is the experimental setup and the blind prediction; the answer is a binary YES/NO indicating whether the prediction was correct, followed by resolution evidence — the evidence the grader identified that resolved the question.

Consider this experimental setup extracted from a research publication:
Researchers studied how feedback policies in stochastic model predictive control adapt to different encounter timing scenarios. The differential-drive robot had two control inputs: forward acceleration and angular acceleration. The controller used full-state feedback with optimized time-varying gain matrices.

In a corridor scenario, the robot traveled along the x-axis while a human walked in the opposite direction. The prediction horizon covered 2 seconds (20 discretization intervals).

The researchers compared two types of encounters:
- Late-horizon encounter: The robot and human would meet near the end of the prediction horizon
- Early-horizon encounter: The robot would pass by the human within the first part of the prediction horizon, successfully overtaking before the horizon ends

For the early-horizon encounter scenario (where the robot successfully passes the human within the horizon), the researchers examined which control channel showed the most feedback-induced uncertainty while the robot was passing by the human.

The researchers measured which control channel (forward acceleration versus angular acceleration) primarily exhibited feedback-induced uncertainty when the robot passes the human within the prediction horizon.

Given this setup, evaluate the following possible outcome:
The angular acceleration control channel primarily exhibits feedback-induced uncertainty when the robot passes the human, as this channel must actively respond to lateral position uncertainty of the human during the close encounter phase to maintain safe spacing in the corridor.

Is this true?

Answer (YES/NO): NO